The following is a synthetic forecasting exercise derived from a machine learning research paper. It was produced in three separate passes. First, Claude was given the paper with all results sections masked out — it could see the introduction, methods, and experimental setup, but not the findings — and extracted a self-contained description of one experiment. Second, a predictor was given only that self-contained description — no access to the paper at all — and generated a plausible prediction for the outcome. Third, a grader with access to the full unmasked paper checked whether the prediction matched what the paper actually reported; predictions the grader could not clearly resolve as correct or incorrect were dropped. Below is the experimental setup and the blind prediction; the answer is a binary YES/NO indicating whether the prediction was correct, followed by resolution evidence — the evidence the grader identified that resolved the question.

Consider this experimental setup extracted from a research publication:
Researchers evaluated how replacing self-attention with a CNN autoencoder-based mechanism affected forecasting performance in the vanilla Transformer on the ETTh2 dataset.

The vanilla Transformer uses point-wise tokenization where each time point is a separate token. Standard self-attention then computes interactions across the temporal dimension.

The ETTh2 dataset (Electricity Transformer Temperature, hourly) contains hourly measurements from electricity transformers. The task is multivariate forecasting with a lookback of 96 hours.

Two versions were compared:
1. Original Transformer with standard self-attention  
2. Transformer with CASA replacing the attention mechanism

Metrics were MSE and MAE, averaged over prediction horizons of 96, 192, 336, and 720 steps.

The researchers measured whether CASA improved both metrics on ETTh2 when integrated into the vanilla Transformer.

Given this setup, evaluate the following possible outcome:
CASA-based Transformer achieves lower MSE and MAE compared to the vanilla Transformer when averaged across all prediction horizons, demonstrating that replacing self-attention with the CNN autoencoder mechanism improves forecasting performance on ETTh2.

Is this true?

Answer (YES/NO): NO